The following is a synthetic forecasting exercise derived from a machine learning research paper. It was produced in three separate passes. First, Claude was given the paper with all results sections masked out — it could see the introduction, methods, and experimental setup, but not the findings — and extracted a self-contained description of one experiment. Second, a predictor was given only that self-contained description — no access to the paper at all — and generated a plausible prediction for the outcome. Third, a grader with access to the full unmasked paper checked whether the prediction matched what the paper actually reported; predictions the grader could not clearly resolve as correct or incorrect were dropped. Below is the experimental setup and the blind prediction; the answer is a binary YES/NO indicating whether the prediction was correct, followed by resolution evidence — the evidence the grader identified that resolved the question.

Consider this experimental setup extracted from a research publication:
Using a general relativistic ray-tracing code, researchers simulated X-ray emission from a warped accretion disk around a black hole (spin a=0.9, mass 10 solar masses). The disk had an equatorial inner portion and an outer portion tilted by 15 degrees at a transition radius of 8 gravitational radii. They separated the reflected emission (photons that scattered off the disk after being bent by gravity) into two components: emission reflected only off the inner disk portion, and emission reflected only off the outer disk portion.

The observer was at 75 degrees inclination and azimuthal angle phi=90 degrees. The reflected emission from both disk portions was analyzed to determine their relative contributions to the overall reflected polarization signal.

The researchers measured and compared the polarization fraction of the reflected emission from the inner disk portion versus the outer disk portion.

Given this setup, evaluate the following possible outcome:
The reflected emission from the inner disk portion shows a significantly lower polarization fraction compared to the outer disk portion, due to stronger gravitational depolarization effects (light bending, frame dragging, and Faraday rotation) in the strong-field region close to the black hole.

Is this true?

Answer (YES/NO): YES